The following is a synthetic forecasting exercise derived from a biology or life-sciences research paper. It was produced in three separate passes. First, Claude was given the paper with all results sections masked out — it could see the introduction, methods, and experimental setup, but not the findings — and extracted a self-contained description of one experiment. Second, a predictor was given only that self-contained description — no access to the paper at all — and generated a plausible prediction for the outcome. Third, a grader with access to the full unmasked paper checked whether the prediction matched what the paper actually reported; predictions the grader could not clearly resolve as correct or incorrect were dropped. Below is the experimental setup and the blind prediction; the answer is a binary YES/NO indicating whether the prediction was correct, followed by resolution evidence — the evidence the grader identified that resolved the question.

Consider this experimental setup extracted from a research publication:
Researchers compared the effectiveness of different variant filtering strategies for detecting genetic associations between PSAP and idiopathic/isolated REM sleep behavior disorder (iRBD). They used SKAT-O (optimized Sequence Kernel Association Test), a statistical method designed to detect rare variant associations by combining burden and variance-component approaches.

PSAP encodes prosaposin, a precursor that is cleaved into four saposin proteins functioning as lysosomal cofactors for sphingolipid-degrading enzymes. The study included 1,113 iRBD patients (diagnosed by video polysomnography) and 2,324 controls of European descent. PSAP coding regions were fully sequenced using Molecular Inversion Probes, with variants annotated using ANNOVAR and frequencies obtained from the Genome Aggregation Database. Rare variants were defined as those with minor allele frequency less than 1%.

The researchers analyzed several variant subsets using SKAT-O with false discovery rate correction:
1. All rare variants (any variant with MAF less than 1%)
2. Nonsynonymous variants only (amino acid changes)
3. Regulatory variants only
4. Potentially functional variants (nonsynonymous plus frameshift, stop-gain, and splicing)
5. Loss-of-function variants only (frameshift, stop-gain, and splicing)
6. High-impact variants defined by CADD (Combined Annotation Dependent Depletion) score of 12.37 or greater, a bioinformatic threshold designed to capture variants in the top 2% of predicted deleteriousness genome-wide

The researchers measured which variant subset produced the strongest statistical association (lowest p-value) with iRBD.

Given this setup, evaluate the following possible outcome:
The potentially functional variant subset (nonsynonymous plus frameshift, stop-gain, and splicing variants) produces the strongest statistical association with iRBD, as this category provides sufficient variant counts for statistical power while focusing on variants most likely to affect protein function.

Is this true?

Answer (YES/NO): NO